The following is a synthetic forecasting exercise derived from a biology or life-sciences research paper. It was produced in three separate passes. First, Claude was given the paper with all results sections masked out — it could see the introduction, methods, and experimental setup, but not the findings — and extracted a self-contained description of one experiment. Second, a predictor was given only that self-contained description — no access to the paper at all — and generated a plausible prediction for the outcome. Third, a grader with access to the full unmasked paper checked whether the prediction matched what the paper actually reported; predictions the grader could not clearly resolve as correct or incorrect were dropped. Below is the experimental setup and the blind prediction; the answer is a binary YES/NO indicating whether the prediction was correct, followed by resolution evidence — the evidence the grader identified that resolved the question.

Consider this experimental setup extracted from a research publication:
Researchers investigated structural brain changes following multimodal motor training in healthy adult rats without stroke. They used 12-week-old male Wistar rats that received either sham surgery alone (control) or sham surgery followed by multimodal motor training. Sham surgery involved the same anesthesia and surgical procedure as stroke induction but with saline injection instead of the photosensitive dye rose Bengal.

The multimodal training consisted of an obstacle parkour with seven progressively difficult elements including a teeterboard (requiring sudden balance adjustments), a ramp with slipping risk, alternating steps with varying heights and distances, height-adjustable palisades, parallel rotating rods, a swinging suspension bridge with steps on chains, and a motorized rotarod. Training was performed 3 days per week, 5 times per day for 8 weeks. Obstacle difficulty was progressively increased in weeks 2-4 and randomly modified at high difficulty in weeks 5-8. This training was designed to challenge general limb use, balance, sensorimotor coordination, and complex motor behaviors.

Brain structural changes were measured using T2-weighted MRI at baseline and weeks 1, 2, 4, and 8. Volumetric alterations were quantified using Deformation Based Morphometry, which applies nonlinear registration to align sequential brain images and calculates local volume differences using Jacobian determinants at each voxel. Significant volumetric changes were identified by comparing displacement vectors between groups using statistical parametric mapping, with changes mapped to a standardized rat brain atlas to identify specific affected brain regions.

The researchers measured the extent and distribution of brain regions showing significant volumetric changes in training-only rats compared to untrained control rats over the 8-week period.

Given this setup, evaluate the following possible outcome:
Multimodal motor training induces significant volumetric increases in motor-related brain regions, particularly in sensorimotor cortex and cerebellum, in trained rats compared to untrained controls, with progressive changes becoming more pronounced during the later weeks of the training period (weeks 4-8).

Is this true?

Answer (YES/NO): NO